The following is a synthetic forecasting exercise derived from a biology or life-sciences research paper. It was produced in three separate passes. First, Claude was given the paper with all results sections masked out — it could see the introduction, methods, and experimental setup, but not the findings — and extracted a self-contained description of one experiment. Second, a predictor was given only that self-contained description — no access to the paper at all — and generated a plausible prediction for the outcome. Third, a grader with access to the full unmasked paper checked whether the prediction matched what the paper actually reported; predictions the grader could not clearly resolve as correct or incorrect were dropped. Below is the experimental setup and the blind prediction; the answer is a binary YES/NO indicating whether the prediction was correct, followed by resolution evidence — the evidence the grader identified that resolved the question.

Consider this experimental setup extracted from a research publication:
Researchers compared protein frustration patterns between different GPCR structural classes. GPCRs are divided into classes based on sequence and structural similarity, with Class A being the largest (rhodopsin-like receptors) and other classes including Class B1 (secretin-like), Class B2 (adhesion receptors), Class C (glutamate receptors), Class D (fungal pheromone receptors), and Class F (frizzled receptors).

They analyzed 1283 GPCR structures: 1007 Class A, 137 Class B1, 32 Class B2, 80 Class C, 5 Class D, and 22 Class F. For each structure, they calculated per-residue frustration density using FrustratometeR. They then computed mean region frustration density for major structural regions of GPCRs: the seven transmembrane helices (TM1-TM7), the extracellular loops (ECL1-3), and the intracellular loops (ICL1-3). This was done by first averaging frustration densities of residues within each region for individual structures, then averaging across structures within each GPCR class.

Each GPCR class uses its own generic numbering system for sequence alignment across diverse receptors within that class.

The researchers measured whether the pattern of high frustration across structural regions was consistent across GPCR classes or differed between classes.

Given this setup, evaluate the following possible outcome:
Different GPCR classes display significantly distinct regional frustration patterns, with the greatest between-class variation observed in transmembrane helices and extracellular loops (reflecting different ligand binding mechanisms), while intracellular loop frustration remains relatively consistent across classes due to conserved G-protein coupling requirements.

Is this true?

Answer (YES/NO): NO